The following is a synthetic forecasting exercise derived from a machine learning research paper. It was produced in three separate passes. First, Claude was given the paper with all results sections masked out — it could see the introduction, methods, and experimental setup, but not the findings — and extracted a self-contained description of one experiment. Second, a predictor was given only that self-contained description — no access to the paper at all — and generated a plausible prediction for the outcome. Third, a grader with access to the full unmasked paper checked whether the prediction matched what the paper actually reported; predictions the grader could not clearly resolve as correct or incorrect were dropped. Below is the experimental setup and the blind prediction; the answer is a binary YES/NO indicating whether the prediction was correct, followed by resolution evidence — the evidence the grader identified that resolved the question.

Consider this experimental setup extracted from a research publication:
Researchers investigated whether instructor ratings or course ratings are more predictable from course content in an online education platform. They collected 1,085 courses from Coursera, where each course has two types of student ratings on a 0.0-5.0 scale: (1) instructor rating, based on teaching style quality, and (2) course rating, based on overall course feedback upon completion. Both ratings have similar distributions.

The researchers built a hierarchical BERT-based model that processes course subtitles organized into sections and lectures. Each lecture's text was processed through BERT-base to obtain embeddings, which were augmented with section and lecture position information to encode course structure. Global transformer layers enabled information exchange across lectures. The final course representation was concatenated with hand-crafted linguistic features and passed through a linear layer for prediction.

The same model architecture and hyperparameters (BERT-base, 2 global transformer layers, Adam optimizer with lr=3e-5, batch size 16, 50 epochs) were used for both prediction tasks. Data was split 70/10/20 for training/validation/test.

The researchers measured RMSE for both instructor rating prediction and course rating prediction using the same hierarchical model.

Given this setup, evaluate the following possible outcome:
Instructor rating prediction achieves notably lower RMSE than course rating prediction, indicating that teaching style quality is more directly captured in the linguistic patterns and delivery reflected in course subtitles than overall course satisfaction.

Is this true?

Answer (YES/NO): NO